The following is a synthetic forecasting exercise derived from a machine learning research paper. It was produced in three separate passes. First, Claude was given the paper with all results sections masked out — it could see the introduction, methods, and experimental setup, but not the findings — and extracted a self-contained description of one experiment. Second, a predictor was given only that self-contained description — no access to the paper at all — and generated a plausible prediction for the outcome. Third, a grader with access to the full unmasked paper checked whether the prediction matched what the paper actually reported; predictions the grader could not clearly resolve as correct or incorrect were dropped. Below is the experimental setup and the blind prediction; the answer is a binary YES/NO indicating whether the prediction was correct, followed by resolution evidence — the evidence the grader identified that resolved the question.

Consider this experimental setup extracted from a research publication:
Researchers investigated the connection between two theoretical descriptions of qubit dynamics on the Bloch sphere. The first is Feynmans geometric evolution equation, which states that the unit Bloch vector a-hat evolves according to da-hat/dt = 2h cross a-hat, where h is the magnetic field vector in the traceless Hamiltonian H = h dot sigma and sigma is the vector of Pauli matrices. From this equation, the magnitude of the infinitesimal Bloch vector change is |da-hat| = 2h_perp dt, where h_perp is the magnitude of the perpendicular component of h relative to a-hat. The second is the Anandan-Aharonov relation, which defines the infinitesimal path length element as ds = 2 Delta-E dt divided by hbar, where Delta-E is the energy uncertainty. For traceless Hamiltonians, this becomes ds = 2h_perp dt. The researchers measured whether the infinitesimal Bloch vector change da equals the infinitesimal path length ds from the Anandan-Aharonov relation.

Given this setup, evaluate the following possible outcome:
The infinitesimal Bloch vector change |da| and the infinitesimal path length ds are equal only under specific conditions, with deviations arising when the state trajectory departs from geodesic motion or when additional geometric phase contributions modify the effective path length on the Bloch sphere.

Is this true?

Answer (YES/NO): NO